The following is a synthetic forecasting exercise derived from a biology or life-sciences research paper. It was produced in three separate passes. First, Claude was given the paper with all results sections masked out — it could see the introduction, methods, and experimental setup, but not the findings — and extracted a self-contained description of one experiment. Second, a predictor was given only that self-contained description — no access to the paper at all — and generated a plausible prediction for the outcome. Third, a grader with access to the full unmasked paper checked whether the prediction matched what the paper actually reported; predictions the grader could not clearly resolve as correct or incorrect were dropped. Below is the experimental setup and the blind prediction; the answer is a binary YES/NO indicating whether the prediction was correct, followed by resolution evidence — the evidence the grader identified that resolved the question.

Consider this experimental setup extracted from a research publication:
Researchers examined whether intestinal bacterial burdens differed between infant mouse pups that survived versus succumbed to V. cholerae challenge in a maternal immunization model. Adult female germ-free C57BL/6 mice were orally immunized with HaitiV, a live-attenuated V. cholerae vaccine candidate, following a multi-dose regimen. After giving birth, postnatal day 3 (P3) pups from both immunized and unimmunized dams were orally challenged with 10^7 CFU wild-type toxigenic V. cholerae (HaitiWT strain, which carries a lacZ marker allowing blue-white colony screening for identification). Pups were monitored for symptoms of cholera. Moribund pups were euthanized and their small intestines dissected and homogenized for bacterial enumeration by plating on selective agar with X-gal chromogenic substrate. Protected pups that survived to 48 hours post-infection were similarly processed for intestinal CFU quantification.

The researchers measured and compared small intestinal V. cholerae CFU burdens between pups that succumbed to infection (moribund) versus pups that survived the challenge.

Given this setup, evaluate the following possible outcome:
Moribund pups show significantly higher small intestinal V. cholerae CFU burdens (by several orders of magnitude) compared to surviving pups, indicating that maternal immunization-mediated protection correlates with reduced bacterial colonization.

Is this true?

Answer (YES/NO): YES